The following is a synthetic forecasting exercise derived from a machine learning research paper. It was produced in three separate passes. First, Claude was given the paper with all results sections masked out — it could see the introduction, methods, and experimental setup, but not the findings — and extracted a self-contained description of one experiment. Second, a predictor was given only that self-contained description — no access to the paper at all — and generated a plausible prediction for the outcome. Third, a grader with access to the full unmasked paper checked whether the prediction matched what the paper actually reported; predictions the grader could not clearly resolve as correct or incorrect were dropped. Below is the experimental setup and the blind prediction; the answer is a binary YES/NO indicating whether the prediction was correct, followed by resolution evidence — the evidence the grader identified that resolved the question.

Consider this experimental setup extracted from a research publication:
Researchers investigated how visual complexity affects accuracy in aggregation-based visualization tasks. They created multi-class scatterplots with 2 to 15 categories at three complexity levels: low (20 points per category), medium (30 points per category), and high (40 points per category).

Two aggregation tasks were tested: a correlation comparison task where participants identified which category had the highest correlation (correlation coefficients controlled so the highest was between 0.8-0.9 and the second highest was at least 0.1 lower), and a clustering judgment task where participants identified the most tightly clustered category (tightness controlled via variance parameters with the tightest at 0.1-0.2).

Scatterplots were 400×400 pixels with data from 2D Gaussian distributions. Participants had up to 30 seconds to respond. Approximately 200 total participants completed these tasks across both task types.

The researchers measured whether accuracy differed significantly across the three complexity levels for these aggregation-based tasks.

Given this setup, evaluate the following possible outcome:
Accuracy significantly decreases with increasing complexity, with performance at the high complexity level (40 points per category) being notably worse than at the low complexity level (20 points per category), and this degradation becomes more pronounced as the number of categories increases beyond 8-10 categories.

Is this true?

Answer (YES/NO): NO